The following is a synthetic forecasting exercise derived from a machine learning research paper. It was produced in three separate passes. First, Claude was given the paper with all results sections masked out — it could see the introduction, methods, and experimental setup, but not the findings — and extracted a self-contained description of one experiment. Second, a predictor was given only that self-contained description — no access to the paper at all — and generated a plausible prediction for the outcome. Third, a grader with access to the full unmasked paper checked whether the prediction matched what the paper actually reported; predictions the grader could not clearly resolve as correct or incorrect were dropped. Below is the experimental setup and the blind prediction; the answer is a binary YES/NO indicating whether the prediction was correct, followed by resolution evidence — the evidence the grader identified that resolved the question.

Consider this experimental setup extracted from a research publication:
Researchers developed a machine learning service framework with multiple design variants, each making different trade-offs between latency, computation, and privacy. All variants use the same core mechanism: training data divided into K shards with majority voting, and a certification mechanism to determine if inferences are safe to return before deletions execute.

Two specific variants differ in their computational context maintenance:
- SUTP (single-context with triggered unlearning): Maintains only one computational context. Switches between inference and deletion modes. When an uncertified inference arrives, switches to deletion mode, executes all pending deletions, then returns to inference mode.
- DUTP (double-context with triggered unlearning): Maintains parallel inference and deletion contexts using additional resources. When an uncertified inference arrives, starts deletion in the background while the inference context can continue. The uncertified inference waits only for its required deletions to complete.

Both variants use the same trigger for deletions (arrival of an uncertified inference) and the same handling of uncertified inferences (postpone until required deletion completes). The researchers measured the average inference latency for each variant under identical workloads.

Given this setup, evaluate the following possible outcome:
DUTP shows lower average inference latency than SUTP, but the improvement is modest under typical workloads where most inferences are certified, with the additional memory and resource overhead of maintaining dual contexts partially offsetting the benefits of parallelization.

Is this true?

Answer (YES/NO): NO